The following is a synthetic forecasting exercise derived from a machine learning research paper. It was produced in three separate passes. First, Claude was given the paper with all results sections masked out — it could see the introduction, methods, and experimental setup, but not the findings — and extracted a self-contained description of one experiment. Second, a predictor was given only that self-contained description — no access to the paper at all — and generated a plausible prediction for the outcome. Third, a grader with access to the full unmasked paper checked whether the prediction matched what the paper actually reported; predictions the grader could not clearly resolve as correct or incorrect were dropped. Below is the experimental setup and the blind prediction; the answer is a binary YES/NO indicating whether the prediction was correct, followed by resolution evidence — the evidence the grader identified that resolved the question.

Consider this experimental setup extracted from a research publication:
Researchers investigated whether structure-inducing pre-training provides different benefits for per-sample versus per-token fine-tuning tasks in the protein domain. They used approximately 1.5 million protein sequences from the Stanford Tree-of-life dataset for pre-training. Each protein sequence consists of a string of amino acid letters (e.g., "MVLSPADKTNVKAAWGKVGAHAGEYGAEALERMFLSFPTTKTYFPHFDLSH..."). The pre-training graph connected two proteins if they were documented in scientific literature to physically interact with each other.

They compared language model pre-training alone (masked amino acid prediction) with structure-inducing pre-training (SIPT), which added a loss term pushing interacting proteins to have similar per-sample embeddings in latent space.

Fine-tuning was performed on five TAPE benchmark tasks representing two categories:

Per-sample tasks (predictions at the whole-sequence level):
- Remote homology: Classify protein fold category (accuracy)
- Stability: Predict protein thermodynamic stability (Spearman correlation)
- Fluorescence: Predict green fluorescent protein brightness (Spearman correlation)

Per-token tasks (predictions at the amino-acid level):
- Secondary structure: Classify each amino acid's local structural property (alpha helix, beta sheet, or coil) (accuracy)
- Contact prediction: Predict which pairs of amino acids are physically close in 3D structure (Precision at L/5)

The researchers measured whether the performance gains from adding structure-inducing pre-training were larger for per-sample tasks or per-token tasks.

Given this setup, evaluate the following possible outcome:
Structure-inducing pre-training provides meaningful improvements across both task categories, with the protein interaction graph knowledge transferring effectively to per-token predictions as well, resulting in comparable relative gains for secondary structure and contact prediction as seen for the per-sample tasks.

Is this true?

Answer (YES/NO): YES